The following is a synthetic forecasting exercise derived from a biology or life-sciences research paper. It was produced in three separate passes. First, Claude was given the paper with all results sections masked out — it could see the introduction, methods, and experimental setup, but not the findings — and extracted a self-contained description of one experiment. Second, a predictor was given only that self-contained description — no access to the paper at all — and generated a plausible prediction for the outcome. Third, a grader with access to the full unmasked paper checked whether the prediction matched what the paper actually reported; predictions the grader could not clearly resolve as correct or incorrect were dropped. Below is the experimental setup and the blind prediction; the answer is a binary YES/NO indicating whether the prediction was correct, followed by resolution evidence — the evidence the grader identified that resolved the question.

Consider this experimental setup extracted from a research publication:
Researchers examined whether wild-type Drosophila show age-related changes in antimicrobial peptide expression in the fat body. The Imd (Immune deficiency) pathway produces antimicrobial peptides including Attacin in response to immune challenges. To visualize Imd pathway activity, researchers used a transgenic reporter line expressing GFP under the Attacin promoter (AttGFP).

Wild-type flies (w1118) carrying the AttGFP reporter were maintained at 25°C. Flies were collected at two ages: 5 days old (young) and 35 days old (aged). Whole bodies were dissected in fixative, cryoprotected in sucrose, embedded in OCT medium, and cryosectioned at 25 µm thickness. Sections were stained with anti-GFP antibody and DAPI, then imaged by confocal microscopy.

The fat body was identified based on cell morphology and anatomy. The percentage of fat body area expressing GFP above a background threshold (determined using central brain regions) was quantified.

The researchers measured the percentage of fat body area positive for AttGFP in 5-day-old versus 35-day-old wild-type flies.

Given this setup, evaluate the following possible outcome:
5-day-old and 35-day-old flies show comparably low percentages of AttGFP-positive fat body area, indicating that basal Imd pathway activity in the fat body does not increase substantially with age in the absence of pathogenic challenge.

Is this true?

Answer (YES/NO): NO